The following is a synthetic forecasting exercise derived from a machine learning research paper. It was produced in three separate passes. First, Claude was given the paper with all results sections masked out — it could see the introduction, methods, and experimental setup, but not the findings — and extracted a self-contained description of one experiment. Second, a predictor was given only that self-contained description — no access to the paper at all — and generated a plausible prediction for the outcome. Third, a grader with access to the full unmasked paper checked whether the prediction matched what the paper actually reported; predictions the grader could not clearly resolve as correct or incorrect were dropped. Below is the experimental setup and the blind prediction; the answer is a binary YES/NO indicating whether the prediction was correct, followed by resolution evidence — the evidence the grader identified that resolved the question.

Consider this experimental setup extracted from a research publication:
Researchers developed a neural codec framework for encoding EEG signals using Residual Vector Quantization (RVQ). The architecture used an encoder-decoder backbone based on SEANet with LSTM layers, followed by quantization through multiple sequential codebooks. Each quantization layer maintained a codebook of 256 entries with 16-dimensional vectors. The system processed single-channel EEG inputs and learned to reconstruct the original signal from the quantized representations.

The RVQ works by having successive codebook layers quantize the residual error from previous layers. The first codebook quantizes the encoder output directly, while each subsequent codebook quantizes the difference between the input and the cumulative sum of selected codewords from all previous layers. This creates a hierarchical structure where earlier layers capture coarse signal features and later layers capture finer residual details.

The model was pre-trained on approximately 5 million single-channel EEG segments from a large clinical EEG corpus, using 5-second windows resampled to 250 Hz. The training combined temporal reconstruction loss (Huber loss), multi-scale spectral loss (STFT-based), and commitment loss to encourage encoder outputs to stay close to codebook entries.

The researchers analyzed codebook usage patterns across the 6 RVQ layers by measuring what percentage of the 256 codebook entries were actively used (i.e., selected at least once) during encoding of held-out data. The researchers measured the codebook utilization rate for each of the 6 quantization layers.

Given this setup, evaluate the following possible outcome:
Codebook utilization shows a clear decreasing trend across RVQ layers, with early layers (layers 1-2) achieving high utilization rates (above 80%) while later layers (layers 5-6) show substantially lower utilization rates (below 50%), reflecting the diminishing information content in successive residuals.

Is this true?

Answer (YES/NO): NO